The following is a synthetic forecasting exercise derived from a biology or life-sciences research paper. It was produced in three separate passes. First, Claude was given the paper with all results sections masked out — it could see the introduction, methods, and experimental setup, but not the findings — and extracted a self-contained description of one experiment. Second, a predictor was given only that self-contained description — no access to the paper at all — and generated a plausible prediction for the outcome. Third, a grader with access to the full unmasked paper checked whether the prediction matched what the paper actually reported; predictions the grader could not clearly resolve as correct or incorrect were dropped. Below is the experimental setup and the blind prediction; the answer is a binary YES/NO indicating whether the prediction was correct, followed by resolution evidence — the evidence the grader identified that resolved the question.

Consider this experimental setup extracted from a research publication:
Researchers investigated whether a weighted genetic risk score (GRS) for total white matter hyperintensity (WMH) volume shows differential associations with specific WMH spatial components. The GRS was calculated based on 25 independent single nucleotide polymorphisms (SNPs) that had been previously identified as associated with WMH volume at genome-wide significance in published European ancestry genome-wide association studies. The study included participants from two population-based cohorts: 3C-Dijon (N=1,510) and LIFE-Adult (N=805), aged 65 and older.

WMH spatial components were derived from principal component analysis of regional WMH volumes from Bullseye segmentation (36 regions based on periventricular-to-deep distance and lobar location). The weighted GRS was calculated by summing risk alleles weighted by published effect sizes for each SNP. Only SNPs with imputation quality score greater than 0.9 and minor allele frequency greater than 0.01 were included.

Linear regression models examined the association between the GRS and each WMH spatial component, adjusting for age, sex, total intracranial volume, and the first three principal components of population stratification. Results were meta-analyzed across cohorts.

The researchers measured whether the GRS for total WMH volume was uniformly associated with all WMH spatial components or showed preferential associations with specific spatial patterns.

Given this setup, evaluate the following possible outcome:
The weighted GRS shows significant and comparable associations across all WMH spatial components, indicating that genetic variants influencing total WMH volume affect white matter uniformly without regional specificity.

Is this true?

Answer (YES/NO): NO